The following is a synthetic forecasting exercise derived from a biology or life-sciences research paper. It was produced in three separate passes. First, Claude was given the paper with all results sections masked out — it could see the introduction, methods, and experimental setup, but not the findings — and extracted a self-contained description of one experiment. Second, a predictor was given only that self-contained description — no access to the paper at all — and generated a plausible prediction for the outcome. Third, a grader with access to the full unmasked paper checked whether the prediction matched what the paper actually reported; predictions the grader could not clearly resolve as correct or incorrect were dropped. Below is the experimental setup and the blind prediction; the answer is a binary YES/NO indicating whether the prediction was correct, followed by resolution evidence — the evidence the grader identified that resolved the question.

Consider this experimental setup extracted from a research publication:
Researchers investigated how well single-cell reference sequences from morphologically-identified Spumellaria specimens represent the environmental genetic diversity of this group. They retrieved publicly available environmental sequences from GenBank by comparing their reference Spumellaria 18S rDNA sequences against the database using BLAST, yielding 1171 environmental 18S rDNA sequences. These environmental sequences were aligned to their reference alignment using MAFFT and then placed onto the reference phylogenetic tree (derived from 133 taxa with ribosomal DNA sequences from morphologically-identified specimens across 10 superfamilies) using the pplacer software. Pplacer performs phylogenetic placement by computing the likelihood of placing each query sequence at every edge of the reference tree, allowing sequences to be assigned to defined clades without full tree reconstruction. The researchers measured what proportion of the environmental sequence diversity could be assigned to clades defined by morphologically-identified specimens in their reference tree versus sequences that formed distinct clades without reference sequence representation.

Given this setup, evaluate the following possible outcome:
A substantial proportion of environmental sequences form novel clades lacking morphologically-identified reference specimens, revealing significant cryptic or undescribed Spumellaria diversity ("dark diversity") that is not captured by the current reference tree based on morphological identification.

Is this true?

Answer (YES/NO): YES